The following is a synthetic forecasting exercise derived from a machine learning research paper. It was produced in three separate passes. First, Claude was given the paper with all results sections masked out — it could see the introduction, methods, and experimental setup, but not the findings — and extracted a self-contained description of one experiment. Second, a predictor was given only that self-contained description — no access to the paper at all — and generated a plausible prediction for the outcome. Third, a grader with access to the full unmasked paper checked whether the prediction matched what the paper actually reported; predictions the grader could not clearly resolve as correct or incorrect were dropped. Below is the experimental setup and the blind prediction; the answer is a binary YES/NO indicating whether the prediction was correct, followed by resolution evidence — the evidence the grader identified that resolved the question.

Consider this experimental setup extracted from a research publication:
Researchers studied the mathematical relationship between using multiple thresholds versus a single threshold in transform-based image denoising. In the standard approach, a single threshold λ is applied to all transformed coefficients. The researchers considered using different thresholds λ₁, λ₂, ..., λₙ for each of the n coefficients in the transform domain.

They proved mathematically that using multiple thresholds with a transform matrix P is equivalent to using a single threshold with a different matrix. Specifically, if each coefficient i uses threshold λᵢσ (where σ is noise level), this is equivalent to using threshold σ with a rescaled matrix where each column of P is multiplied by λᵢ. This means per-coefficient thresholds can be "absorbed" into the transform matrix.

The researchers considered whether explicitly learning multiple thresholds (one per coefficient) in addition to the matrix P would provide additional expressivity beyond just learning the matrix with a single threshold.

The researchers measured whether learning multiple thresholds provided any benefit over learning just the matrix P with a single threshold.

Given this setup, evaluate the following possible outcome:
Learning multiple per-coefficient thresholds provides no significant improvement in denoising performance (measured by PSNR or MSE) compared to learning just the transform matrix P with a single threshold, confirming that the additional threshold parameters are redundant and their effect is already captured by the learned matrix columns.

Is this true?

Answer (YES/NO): YES